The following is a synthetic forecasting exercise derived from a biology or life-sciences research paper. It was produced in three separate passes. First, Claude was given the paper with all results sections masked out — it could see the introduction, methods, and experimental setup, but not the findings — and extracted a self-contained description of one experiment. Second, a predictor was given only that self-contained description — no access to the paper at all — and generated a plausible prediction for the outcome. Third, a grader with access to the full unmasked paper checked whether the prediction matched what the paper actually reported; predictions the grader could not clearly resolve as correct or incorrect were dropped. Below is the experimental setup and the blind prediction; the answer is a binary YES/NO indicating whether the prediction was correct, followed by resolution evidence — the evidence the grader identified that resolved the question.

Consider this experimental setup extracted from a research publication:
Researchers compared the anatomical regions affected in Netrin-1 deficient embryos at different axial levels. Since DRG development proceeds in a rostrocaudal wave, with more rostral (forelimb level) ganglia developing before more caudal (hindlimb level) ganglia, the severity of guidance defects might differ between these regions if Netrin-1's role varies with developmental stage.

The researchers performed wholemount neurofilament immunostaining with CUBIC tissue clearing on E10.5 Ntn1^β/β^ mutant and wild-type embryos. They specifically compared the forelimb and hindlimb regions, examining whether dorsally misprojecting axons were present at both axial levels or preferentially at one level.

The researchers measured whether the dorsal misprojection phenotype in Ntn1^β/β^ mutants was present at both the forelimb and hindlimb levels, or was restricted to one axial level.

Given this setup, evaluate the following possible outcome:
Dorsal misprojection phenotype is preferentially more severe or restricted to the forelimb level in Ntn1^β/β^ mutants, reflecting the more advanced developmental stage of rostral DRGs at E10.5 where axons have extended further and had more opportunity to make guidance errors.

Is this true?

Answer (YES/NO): NO